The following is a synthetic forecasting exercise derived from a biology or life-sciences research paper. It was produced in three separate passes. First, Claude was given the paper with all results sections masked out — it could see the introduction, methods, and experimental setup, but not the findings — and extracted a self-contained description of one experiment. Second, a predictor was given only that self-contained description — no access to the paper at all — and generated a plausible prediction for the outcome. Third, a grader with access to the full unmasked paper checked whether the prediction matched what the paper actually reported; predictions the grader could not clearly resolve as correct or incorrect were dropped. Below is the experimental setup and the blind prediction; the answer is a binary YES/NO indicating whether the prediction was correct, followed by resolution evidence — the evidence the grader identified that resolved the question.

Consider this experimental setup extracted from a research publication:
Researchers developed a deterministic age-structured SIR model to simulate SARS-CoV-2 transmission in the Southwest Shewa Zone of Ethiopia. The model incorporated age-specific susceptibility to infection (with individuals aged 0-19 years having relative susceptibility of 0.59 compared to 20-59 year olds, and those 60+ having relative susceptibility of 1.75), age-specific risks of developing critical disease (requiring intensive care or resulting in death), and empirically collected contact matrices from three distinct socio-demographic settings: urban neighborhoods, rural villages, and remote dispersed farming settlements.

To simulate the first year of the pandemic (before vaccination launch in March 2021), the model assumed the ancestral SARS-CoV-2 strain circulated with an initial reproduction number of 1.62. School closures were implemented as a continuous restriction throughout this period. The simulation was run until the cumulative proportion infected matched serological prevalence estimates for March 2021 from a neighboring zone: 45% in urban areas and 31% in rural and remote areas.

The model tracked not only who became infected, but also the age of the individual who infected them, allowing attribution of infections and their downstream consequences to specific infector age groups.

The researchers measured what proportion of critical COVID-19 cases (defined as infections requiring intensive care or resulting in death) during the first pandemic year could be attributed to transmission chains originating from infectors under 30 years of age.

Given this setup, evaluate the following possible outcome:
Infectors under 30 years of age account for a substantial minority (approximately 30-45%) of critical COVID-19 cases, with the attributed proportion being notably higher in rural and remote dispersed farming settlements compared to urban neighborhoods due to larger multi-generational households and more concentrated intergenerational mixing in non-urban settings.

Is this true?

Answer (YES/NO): NO